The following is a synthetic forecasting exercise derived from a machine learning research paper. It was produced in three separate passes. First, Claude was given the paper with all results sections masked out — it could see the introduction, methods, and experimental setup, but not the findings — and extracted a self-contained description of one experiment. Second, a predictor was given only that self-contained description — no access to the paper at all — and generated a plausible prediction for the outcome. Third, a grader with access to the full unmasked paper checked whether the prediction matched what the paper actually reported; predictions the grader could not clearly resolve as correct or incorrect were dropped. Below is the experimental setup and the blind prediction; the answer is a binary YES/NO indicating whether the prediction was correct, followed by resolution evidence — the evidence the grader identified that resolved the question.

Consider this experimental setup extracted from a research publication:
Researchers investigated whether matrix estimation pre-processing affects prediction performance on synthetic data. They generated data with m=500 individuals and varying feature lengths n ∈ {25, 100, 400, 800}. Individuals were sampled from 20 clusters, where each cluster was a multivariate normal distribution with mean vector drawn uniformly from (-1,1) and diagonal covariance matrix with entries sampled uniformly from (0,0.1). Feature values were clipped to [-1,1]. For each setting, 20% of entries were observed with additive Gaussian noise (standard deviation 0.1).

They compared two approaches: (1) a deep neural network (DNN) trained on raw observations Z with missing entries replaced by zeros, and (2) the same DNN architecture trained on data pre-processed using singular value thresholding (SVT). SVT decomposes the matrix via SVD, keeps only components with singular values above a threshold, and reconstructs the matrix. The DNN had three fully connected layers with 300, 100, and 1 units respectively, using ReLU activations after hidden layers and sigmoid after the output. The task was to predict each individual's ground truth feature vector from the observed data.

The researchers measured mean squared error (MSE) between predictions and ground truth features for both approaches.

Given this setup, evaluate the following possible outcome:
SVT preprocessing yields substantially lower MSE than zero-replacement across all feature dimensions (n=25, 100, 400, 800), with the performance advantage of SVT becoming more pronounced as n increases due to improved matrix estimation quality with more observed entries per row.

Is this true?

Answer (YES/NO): NO